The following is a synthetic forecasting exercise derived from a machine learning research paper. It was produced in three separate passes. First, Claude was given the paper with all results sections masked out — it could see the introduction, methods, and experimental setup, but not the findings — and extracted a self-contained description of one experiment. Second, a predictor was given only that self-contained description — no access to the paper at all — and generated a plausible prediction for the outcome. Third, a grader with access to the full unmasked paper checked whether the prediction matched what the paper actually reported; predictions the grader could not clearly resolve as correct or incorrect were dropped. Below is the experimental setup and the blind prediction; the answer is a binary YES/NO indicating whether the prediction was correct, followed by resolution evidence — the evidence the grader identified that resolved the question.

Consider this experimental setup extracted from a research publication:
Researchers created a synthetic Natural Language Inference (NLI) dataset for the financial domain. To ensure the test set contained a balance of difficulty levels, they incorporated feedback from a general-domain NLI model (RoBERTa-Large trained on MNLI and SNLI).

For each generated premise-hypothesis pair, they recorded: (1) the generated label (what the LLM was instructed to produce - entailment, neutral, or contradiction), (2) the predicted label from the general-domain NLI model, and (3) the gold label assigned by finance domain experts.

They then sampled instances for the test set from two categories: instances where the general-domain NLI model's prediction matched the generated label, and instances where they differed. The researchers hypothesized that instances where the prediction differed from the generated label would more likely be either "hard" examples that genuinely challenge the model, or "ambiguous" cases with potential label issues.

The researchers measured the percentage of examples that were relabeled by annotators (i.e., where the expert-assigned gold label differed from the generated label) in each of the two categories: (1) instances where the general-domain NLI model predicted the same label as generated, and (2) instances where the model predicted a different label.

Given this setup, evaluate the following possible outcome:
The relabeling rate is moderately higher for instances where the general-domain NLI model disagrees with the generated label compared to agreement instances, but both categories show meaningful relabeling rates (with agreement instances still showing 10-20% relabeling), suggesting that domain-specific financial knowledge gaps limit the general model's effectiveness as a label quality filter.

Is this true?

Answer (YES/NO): NO